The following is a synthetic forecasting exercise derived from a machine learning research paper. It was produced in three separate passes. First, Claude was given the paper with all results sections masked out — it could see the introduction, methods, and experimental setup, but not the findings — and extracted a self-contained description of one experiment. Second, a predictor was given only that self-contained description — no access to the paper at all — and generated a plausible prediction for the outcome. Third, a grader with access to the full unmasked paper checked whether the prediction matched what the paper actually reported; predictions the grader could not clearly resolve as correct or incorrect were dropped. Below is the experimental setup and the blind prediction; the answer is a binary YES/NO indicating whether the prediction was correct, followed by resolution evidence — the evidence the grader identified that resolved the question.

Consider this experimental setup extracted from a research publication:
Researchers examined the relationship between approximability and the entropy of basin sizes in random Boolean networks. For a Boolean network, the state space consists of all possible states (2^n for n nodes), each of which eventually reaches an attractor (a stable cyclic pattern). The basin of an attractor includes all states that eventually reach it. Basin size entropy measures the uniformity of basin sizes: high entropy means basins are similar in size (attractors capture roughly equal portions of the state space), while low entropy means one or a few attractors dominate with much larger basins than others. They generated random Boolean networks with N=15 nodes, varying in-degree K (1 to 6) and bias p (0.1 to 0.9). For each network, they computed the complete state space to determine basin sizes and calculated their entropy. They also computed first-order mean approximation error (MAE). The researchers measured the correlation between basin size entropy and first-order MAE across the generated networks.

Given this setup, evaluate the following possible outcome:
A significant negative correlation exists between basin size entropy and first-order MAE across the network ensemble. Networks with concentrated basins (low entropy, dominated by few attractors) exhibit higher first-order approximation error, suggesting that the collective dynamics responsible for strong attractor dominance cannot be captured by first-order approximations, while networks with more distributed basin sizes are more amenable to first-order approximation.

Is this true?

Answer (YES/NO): NO